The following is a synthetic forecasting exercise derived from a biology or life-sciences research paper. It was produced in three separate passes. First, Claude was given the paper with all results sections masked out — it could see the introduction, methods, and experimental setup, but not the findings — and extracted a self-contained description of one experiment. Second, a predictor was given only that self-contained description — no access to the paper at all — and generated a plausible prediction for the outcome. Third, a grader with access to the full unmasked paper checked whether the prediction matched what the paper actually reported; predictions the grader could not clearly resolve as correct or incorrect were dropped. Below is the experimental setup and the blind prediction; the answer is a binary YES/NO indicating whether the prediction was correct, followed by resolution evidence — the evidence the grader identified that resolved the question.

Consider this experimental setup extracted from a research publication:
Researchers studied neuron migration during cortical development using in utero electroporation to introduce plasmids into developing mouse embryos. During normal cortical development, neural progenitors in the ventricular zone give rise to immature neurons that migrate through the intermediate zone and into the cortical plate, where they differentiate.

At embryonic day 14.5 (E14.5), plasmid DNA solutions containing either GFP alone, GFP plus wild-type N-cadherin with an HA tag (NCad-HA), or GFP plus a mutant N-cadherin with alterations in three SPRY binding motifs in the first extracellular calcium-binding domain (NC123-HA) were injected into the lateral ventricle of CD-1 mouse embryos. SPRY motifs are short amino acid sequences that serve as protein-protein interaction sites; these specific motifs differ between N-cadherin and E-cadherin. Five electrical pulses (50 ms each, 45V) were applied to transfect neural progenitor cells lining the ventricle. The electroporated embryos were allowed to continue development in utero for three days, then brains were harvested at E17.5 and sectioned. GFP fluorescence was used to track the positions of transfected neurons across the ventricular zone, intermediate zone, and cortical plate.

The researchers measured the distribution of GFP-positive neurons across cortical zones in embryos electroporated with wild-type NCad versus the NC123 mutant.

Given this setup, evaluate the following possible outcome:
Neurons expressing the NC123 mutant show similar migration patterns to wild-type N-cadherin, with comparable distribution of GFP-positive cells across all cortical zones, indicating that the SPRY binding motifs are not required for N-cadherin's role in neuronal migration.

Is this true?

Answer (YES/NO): NO